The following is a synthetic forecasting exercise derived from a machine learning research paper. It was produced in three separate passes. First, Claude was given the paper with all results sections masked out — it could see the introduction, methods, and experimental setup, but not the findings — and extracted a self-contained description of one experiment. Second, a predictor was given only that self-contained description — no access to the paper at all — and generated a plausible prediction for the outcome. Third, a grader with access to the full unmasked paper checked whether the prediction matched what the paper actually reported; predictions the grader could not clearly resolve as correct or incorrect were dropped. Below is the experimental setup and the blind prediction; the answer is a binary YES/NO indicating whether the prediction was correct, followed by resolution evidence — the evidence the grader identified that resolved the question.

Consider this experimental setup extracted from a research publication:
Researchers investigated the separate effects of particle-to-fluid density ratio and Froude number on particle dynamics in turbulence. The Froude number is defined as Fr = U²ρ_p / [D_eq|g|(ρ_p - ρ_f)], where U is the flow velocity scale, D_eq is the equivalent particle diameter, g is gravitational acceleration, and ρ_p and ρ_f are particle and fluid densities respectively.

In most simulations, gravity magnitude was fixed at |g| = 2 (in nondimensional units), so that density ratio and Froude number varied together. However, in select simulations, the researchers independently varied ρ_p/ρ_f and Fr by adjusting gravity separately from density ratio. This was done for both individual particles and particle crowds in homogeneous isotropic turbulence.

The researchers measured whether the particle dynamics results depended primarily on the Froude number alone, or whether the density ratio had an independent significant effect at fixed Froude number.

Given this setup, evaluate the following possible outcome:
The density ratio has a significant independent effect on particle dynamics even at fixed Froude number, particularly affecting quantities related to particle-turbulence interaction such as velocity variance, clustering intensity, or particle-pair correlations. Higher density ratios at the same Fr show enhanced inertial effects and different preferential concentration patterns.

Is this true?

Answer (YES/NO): NO